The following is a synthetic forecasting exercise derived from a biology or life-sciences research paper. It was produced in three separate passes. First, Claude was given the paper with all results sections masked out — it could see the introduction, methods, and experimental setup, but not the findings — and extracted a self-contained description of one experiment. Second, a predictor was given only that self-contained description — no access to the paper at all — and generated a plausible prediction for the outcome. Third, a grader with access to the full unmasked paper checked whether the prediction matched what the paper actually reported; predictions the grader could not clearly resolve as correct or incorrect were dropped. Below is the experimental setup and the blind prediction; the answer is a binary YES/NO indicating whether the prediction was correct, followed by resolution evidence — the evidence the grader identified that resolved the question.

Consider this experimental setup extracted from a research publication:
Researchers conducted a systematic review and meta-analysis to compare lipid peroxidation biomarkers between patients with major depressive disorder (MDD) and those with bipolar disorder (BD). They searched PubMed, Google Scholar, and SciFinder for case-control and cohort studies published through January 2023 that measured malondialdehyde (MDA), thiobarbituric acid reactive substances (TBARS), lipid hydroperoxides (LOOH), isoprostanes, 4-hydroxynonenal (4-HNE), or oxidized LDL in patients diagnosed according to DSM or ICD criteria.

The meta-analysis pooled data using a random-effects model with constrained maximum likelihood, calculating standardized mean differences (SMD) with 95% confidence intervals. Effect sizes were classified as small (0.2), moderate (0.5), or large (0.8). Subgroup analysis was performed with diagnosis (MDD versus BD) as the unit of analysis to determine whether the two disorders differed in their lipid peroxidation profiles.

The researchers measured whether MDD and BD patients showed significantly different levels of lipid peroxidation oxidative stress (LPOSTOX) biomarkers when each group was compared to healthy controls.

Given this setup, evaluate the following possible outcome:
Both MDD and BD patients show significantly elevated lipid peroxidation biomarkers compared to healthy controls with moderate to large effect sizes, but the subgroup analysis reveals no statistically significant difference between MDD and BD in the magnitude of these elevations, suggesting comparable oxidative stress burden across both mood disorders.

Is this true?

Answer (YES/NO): NO